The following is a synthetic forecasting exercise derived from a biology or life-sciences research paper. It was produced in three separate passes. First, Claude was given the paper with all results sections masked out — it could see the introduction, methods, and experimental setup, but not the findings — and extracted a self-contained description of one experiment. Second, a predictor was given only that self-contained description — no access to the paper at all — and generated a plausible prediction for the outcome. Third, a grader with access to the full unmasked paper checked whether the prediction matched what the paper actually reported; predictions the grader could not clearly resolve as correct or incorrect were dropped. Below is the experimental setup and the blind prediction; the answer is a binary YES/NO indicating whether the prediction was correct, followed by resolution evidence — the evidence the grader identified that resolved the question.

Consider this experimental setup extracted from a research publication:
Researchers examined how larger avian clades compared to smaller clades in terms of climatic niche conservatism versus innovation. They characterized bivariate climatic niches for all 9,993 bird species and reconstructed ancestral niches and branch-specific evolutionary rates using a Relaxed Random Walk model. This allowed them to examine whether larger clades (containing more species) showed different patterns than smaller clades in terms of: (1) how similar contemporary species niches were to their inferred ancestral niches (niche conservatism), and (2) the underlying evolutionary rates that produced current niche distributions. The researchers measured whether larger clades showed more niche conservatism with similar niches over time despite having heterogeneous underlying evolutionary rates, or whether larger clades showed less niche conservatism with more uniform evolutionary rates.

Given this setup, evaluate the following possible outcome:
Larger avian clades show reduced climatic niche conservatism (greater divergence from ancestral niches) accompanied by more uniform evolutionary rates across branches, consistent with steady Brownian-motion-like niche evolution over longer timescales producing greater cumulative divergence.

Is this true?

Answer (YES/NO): NO